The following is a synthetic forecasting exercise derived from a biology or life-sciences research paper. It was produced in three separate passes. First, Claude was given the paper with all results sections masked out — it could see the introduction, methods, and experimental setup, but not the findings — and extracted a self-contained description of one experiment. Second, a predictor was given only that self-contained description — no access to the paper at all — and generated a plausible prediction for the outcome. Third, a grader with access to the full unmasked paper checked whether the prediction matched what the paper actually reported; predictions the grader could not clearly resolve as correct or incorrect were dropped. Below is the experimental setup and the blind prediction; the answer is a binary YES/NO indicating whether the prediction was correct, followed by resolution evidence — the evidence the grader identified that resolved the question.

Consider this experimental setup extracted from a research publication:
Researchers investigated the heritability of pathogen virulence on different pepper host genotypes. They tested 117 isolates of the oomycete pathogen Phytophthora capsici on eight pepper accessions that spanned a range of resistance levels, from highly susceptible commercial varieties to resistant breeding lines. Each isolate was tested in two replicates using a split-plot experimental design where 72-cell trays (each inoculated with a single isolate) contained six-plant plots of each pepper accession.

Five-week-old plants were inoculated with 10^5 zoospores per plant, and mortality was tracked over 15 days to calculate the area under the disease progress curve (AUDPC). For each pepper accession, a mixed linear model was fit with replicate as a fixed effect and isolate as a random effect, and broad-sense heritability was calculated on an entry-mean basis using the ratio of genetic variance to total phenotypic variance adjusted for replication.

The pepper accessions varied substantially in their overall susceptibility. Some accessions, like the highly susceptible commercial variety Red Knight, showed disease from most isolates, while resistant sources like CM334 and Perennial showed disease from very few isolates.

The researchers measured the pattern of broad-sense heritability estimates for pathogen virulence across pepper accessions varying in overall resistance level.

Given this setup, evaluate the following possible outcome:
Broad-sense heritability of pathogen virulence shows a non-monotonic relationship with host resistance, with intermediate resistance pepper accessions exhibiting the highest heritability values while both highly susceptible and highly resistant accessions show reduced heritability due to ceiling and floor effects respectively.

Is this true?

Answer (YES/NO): NO